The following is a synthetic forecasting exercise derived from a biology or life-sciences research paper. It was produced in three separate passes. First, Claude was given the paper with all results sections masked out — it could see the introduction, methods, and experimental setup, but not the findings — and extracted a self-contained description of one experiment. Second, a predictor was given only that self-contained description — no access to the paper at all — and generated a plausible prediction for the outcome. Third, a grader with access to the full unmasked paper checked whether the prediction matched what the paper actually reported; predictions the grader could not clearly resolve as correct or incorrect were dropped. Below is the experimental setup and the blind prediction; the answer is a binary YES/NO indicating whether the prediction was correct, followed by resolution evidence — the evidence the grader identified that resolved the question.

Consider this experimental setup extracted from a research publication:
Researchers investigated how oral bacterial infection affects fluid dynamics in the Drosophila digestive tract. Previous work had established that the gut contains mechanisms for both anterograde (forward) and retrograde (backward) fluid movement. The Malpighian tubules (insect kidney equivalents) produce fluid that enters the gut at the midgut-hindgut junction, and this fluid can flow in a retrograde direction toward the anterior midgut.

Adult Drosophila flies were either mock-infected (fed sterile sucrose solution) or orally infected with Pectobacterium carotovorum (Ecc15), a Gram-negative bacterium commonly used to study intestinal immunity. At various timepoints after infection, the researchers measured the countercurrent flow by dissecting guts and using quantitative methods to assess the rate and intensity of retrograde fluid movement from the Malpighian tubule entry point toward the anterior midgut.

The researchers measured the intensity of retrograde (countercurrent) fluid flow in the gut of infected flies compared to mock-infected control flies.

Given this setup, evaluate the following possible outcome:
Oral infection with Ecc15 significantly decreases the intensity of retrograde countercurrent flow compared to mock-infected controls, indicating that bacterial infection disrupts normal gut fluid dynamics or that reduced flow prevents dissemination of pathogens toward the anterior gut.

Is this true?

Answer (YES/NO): NO